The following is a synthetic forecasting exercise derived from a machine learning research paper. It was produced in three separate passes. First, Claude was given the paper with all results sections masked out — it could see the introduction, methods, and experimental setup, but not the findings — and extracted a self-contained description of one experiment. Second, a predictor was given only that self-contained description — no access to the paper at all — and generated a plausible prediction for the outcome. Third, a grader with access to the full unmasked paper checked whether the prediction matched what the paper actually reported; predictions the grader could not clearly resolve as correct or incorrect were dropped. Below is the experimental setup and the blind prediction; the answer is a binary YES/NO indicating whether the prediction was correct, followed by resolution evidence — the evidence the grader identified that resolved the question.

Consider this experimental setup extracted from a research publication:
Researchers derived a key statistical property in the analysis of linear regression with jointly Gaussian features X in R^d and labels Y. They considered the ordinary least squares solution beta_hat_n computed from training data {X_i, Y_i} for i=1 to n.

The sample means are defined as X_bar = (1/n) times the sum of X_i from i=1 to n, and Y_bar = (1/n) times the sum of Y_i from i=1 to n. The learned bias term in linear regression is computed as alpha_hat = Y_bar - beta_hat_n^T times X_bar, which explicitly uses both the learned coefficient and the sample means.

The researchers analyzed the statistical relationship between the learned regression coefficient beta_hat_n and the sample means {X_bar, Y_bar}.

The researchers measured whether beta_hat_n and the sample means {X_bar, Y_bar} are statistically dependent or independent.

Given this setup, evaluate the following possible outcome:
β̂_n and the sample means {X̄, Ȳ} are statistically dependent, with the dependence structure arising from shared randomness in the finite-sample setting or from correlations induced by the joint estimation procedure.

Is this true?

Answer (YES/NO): NO